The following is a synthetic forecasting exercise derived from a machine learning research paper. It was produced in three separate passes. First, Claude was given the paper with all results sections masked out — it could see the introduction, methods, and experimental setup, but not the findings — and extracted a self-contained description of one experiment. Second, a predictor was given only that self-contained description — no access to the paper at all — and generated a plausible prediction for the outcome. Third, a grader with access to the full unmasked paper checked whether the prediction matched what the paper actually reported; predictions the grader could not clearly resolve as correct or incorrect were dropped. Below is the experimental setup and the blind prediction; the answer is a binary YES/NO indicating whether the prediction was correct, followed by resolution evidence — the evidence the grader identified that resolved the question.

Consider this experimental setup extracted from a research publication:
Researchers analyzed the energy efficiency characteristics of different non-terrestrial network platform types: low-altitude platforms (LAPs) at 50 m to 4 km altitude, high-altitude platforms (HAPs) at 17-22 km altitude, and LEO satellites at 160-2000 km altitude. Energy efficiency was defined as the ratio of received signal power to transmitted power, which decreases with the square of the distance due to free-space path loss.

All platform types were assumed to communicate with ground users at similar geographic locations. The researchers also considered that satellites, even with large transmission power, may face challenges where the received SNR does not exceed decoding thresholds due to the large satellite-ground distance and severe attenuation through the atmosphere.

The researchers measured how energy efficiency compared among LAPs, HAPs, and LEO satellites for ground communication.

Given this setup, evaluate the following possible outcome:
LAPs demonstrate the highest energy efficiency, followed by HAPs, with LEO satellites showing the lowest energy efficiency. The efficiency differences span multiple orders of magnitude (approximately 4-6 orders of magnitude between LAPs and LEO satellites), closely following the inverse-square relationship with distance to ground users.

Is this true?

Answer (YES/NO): NO